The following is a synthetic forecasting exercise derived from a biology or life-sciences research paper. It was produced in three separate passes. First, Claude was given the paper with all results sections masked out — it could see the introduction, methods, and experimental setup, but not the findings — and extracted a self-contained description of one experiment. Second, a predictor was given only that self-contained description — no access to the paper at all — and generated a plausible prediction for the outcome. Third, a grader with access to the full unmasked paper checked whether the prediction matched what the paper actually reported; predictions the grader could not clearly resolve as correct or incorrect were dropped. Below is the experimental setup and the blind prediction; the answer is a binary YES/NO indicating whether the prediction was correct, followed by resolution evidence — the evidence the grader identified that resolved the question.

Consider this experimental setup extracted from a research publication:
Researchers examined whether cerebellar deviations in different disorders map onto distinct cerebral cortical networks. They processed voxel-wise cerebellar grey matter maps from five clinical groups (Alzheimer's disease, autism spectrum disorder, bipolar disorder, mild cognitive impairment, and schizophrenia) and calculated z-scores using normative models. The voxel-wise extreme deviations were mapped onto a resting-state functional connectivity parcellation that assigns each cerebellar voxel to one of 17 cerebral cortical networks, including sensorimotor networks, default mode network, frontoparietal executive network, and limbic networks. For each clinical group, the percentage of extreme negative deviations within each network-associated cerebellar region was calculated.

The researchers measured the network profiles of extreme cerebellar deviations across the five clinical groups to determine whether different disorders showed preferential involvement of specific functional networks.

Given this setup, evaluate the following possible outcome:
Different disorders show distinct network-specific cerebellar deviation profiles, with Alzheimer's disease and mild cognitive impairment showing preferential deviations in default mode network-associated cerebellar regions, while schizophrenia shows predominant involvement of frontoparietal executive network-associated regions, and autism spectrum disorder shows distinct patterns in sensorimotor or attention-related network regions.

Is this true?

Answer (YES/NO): NO